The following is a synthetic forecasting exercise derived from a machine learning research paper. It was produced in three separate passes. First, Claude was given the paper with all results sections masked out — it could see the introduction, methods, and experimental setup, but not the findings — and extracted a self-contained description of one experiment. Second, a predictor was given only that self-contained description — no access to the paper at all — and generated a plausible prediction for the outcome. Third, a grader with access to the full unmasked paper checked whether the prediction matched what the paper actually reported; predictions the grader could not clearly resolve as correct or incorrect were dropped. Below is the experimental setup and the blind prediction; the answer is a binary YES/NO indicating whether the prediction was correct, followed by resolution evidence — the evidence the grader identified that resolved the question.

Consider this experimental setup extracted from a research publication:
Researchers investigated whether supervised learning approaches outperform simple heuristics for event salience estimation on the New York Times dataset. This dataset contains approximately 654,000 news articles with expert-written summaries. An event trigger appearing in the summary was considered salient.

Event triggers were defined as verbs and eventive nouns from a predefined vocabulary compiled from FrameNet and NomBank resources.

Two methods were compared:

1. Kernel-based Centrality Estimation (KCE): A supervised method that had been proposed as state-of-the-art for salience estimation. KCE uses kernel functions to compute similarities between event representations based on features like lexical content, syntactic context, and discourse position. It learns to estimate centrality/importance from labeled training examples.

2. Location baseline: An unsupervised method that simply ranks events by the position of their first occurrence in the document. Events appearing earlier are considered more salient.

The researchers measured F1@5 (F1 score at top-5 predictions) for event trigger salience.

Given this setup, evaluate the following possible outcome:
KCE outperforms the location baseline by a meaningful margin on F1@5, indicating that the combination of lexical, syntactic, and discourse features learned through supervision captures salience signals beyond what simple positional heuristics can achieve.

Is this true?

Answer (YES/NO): NO